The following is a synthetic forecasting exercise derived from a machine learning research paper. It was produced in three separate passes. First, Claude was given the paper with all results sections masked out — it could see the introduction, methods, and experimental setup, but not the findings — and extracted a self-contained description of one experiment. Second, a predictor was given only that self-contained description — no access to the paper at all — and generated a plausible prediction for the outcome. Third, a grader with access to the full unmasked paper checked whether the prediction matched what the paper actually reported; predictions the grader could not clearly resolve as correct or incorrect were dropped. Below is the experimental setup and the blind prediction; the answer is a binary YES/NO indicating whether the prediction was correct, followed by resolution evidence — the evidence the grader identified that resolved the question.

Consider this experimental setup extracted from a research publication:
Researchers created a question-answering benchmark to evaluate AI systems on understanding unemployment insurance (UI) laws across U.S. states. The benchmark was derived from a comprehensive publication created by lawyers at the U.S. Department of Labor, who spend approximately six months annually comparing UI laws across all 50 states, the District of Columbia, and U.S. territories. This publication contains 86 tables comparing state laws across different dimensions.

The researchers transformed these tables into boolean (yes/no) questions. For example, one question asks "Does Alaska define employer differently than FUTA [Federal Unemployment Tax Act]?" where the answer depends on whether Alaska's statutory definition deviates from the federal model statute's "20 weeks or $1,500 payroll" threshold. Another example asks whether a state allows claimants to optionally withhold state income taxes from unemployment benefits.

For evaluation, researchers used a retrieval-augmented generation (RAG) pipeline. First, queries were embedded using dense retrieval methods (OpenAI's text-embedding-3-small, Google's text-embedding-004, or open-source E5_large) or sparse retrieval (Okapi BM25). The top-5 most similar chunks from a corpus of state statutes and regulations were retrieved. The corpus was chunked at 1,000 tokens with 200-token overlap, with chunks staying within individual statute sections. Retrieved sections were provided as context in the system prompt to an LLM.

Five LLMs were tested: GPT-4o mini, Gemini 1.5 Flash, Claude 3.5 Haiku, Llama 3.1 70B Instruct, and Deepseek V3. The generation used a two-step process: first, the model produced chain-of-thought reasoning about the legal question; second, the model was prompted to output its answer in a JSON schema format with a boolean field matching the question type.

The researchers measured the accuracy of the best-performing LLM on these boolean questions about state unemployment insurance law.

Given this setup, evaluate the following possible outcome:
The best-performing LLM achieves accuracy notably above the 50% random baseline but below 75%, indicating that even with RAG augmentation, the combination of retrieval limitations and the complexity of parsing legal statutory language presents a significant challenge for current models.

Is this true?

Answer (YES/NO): YES